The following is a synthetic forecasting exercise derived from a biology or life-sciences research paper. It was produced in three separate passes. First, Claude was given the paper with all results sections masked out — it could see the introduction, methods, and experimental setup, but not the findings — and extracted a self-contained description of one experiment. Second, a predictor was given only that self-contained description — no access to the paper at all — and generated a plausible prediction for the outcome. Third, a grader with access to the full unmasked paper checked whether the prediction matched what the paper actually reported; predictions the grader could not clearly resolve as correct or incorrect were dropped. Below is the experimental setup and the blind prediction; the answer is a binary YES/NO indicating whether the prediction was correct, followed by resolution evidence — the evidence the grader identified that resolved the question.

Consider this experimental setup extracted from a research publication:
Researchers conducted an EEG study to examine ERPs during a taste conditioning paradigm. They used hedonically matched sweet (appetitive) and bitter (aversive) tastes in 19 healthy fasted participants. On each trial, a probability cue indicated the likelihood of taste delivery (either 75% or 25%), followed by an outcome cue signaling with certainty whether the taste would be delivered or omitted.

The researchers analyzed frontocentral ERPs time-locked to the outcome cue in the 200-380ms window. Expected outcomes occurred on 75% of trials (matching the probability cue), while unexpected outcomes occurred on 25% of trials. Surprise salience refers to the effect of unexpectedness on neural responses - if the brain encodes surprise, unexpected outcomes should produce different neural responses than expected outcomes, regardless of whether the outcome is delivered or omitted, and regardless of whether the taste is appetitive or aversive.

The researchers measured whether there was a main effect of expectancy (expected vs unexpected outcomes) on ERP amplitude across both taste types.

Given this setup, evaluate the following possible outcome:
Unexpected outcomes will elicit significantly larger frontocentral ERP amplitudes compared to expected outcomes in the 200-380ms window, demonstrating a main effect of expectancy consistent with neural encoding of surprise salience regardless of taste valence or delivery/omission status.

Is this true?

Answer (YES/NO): YES